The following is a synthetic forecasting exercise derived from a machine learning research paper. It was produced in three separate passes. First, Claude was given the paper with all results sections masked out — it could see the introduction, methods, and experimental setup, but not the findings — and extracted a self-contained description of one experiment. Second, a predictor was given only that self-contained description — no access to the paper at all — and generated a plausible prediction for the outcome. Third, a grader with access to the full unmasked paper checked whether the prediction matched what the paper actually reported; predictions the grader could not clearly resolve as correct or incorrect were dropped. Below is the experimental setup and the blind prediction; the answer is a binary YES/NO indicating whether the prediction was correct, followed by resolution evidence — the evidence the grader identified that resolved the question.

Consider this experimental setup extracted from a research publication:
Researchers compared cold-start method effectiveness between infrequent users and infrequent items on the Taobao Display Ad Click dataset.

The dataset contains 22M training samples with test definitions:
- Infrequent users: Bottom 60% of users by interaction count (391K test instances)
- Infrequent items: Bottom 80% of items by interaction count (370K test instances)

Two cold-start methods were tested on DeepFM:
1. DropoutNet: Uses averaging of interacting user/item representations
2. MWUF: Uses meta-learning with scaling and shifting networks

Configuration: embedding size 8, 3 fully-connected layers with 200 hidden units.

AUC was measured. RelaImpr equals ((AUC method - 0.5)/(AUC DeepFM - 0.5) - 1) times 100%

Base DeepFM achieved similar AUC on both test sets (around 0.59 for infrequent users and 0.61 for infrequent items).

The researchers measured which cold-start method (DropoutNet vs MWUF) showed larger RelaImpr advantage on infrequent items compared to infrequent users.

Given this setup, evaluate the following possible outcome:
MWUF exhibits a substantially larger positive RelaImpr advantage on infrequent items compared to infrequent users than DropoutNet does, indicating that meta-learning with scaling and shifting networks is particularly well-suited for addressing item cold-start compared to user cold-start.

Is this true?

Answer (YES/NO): NO